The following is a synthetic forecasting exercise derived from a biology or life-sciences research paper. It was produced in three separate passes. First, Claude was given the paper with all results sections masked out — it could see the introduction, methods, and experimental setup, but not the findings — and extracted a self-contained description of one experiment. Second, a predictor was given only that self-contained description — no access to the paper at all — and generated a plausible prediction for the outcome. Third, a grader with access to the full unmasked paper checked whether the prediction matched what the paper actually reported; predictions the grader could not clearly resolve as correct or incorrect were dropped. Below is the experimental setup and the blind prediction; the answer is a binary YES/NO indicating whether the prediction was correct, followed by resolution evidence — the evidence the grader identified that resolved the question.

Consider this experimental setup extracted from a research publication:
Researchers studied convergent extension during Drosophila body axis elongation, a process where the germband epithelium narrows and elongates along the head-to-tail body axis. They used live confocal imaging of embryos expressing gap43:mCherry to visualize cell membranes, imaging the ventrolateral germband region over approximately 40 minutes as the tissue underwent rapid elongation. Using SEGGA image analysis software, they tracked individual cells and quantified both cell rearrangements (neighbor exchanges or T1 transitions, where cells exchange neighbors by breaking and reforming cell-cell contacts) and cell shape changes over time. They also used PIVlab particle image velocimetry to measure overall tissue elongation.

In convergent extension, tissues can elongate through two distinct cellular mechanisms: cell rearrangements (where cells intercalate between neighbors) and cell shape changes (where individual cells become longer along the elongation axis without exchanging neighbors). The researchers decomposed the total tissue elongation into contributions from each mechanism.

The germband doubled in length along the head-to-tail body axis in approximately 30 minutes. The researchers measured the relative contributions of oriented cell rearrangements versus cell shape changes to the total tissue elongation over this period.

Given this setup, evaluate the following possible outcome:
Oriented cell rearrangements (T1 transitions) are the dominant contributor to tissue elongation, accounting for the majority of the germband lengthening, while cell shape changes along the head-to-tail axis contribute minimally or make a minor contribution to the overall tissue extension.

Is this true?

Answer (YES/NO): YES